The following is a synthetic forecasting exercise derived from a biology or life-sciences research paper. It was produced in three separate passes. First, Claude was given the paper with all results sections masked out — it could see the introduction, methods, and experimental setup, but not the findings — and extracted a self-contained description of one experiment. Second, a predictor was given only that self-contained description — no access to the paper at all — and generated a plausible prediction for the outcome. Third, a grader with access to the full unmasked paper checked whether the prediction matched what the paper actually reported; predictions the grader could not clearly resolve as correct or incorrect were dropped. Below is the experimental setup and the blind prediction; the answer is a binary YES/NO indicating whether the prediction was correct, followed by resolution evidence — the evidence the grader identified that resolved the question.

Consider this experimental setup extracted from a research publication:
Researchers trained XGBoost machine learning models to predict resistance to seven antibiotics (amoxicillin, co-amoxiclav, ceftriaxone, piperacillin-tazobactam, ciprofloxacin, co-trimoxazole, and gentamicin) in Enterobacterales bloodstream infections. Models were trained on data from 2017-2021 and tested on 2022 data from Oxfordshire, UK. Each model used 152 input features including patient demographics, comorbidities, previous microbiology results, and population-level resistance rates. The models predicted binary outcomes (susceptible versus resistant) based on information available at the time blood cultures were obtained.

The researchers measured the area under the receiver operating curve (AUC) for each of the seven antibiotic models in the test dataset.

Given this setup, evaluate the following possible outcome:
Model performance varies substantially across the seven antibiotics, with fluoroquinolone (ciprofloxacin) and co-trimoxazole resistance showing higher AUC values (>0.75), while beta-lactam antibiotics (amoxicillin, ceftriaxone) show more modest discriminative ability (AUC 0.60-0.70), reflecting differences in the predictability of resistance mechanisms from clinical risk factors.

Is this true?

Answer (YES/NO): NO